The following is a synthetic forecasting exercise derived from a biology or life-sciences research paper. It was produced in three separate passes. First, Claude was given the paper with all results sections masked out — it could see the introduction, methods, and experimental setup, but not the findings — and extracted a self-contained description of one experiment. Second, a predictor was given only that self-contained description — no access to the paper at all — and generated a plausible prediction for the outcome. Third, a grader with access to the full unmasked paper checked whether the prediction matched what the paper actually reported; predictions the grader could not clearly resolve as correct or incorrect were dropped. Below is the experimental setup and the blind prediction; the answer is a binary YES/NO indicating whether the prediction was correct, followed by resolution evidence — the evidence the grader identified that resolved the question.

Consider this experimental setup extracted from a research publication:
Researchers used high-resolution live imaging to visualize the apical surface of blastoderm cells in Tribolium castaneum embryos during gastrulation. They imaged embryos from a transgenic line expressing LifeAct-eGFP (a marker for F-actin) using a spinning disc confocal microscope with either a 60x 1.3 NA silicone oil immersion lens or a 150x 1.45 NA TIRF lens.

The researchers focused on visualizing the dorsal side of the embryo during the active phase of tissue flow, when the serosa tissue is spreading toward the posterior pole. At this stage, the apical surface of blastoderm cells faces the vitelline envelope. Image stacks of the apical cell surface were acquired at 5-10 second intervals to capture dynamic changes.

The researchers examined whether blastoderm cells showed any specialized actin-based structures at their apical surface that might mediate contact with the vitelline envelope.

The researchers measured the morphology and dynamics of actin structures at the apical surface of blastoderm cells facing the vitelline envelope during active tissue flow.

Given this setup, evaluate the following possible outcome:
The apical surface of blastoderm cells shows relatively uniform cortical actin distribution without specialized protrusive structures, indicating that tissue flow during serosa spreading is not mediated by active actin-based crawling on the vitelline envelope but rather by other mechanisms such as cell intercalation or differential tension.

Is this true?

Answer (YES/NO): NO